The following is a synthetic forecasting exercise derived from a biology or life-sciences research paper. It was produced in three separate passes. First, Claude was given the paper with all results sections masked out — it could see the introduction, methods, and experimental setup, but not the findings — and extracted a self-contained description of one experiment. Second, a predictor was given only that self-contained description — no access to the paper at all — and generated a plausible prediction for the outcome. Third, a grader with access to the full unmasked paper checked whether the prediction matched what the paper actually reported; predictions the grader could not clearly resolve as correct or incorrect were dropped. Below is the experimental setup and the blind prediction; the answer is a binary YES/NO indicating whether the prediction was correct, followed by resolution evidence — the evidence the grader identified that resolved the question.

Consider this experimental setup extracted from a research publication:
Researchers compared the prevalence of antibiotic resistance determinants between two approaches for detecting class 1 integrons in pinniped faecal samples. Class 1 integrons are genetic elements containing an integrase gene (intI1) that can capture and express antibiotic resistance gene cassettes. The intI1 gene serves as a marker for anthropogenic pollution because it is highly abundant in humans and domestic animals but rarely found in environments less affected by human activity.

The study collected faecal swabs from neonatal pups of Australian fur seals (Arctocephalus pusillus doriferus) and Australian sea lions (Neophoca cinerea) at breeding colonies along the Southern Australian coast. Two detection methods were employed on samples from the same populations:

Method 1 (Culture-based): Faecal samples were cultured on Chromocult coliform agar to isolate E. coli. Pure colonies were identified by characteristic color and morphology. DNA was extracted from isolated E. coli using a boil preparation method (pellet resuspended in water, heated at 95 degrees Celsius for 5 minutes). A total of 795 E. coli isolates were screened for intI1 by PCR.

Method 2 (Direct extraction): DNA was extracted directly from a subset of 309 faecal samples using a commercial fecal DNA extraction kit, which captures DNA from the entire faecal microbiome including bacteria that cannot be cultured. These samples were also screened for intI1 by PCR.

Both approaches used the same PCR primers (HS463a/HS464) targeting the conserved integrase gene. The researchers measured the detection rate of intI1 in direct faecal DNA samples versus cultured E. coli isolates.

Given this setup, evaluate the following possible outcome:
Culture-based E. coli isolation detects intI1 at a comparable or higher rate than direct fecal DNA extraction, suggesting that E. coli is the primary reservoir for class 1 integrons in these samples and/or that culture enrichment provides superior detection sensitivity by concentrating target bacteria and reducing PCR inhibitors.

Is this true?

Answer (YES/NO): YES